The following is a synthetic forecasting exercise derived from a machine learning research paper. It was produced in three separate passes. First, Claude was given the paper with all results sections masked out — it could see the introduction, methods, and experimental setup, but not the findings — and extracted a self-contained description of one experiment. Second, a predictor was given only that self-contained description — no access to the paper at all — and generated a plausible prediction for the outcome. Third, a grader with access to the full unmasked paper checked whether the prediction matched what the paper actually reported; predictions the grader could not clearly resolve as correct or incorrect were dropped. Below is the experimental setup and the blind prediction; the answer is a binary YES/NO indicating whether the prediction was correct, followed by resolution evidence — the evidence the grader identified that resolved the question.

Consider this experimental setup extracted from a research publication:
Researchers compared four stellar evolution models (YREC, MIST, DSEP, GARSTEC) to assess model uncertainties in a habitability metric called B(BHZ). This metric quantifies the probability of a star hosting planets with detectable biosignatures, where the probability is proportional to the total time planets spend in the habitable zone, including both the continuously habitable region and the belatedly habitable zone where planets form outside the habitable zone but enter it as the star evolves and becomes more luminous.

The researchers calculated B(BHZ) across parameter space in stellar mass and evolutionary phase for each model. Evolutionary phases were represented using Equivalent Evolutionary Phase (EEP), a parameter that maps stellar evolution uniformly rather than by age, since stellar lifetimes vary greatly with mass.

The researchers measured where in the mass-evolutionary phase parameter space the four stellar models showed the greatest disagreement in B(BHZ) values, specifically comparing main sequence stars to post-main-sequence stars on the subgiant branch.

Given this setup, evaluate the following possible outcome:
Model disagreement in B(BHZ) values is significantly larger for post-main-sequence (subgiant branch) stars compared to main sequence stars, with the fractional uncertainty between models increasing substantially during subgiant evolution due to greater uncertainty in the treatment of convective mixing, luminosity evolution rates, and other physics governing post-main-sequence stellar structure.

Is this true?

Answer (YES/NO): NO